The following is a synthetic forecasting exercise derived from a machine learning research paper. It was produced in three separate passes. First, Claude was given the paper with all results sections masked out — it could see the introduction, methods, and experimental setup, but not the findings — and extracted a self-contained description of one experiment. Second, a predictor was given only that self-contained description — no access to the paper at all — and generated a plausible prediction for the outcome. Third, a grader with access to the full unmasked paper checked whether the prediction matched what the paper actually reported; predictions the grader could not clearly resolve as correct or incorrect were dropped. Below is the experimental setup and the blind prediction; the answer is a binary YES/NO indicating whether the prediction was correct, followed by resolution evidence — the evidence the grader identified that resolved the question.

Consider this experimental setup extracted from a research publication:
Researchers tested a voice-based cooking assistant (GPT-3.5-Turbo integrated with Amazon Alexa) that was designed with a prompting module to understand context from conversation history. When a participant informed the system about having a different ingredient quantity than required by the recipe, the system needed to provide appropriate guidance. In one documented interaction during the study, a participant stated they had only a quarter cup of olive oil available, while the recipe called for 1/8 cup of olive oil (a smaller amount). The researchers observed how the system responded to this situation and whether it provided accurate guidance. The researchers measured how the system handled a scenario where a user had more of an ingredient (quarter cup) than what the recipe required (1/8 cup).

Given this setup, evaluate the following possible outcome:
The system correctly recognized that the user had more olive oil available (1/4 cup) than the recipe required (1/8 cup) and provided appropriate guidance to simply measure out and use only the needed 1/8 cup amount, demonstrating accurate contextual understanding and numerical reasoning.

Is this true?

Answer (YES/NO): NO